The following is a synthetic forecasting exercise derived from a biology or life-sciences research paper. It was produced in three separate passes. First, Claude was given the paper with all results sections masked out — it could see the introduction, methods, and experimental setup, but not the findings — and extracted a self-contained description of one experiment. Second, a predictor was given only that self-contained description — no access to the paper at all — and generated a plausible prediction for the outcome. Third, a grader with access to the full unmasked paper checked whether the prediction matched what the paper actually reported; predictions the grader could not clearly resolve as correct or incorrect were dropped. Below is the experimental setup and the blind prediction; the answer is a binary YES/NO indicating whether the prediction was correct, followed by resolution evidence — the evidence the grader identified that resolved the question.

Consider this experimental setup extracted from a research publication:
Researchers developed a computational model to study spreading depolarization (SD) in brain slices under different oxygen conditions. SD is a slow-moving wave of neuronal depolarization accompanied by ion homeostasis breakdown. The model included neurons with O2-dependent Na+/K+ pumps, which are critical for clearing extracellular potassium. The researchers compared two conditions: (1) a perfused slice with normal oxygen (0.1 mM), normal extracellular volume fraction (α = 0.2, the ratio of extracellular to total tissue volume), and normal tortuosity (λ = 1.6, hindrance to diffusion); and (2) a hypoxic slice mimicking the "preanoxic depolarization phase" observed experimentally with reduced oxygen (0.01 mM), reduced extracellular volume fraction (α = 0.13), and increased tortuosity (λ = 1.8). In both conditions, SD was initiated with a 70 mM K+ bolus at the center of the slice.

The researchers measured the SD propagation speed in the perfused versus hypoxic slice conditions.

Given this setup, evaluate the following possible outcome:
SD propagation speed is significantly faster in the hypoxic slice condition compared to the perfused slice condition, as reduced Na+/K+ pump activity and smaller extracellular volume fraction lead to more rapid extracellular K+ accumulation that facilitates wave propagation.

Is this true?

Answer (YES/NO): NO